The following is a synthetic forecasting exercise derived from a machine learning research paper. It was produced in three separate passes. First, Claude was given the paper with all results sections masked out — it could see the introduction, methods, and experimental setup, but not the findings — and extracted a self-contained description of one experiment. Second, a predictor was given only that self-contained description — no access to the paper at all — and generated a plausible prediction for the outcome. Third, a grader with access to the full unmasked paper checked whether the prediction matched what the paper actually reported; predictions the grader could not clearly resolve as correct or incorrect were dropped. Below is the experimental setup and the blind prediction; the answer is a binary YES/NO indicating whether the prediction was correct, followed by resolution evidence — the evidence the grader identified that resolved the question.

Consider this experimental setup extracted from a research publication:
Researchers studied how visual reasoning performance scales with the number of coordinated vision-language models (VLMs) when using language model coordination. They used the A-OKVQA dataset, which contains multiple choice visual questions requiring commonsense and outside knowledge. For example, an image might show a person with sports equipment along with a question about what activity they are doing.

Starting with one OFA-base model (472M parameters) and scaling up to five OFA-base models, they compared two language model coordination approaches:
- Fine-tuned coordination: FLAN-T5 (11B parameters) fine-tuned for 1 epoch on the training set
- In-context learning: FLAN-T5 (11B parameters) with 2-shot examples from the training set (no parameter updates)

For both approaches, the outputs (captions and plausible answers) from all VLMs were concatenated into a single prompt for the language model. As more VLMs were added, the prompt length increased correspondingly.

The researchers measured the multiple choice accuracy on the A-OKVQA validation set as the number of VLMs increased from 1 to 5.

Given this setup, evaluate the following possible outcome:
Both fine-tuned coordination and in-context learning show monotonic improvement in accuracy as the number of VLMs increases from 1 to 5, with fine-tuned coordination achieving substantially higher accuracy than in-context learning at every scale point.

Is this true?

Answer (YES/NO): NO